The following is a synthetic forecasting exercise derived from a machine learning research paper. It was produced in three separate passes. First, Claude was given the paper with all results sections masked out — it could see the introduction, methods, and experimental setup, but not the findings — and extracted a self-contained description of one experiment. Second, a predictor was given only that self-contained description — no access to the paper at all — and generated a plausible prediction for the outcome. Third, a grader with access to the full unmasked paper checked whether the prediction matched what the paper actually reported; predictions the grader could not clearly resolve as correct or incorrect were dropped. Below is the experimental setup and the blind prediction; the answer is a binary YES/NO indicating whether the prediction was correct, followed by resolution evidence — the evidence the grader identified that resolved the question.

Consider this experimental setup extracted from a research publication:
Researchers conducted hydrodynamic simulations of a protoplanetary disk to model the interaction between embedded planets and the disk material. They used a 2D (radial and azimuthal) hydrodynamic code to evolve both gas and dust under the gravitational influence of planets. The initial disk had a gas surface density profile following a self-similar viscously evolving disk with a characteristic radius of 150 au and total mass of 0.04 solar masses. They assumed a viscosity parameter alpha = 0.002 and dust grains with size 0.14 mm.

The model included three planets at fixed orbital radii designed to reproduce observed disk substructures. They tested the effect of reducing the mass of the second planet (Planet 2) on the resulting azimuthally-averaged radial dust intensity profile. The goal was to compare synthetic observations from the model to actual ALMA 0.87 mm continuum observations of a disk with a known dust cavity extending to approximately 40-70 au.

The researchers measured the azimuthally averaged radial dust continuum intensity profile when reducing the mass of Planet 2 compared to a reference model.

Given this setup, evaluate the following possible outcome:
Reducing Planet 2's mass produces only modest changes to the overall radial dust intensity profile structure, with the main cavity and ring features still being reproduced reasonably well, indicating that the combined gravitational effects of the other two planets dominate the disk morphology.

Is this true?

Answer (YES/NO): NO